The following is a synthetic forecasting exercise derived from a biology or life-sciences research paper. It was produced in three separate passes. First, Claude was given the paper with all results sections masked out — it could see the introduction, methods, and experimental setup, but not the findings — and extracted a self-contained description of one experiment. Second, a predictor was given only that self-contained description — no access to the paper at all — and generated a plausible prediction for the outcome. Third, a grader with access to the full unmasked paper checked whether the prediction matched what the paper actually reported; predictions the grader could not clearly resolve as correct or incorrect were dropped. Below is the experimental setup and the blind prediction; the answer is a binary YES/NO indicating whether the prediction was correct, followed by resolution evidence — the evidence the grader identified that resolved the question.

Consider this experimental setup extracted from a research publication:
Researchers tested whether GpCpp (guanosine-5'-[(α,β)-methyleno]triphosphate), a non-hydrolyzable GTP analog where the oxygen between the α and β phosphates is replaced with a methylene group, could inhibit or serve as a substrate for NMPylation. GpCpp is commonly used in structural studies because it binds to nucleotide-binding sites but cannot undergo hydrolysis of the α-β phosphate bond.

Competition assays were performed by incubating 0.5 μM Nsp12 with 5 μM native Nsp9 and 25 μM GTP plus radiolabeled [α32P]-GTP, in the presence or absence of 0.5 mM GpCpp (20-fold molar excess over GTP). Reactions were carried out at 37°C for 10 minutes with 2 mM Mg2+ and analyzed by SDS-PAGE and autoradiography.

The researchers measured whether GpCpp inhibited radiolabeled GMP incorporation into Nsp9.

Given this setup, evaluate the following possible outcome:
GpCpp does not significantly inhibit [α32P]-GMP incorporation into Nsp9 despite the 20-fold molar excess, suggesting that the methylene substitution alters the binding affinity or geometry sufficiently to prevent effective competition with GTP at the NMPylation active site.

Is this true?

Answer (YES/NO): NO